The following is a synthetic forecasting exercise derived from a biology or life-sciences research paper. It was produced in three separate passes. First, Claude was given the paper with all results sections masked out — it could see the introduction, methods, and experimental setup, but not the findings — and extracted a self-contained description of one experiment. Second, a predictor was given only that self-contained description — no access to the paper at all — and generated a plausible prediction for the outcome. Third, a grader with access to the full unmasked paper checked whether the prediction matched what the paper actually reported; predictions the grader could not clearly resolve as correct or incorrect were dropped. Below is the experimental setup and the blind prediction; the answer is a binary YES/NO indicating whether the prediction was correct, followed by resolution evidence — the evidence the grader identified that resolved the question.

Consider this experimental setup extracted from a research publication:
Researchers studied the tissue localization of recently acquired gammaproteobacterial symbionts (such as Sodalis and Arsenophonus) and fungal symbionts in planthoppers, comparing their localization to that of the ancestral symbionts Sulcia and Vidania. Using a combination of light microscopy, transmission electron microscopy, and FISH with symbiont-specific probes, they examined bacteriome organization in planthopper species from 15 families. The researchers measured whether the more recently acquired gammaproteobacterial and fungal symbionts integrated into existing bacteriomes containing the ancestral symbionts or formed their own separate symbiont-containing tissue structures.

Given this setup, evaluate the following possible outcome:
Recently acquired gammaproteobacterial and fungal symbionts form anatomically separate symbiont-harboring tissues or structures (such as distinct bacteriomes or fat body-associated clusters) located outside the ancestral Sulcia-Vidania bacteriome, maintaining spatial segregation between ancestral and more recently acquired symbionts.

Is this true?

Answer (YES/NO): YES